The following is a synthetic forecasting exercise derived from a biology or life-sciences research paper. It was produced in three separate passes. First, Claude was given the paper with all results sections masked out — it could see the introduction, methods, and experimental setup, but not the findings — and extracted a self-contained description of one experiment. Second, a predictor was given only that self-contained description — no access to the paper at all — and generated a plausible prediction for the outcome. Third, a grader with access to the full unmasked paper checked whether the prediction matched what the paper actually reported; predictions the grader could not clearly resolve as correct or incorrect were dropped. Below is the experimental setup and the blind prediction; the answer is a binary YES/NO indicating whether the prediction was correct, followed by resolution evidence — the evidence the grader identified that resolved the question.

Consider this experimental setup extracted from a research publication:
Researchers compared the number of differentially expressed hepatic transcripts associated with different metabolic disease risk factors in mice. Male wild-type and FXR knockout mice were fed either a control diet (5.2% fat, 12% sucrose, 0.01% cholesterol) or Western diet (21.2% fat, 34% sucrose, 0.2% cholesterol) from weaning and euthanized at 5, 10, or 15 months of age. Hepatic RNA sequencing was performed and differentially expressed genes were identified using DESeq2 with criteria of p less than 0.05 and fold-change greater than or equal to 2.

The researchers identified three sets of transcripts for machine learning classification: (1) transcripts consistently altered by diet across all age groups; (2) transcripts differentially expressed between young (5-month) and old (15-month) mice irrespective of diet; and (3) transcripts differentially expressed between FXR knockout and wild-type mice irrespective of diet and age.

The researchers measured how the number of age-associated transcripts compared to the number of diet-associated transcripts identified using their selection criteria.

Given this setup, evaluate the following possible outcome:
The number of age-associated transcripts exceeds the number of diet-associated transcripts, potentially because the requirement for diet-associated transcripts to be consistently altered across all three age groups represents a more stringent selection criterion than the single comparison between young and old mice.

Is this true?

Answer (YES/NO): YES